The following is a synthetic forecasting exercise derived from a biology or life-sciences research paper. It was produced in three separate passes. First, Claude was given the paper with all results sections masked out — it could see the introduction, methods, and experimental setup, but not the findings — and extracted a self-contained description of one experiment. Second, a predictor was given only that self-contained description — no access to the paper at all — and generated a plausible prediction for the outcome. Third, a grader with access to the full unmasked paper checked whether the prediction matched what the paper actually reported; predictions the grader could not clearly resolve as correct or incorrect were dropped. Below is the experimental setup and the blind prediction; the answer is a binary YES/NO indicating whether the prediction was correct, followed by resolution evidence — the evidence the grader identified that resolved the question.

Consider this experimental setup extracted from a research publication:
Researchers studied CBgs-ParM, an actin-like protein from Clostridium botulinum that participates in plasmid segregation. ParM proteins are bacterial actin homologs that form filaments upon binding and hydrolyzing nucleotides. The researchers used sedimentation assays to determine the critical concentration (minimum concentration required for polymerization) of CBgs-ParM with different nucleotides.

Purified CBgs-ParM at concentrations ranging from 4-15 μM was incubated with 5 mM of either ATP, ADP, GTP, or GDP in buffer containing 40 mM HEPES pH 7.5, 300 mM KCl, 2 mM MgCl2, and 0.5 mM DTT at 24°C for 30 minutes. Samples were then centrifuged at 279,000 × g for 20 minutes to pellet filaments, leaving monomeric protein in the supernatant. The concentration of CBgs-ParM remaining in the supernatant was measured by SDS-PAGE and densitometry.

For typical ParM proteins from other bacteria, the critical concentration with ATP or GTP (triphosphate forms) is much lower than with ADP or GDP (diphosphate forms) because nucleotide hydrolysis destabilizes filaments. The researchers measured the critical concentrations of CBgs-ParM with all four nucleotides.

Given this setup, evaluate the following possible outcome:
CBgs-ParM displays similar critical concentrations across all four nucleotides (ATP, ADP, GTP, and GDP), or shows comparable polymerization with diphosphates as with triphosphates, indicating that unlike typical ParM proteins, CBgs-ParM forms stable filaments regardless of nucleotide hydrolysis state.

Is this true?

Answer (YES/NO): YES